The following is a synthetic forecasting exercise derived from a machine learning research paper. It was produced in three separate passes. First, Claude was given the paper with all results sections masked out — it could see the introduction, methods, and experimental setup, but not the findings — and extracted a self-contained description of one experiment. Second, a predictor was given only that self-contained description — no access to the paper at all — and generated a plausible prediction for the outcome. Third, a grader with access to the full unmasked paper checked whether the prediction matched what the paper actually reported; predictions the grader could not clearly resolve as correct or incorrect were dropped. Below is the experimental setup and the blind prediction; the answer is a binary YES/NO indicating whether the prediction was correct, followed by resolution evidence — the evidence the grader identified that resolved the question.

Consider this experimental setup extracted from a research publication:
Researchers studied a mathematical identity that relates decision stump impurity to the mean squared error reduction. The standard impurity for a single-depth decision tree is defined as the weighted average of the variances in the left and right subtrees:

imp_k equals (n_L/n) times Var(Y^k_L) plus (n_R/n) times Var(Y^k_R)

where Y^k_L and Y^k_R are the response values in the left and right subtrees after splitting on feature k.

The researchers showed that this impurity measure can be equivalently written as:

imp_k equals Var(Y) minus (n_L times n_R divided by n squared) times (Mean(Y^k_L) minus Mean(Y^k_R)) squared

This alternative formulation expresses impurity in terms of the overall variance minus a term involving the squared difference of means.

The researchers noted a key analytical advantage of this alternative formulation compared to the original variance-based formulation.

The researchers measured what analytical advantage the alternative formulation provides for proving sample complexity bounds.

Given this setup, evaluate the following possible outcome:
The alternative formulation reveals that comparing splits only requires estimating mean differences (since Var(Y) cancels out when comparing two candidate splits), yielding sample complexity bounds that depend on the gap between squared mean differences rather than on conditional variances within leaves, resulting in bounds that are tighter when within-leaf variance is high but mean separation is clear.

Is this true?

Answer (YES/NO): NO